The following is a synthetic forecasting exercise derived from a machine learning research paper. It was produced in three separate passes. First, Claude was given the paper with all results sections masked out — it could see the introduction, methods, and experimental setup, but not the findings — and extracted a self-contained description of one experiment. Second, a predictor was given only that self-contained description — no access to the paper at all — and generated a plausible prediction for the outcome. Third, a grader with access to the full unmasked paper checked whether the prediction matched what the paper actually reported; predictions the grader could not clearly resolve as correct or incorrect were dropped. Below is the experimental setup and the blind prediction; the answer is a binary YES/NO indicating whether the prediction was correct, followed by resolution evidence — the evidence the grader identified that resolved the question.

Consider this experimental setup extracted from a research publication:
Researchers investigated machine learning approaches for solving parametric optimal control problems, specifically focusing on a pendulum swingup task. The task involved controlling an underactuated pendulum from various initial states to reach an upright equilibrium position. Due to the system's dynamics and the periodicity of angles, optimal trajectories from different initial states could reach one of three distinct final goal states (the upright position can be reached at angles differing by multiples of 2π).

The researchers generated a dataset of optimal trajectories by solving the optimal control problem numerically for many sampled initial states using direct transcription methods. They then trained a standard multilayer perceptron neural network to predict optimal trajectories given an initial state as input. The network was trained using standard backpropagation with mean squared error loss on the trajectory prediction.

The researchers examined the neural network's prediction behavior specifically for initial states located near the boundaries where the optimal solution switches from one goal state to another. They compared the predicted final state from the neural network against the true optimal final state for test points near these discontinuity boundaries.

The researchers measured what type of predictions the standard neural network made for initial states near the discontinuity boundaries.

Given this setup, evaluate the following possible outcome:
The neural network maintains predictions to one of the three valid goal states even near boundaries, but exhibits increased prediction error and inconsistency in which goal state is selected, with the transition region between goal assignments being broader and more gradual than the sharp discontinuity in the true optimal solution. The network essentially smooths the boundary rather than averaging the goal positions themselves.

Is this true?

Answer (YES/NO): NO